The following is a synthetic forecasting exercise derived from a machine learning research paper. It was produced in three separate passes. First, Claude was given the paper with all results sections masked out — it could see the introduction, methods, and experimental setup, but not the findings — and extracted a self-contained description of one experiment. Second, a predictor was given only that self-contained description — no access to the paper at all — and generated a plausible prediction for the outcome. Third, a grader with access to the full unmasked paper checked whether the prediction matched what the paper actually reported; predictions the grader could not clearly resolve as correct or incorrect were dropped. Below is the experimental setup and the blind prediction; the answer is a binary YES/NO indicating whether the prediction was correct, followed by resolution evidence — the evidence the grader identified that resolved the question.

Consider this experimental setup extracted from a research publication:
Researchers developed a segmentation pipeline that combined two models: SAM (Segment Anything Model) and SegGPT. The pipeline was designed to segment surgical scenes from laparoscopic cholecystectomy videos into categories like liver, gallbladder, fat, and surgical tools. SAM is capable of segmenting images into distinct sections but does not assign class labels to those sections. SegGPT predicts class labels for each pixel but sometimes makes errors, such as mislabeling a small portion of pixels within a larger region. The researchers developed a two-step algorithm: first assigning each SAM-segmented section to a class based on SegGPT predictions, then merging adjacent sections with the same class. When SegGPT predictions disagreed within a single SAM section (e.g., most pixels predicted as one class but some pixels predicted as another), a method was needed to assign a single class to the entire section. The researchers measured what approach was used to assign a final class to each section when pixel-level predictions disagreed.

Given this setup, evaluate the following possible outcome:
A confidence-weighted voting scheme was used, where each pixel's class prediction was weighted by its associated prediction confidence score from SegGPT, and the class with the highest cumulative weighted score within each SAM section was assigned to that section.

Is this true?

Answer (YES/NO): NO